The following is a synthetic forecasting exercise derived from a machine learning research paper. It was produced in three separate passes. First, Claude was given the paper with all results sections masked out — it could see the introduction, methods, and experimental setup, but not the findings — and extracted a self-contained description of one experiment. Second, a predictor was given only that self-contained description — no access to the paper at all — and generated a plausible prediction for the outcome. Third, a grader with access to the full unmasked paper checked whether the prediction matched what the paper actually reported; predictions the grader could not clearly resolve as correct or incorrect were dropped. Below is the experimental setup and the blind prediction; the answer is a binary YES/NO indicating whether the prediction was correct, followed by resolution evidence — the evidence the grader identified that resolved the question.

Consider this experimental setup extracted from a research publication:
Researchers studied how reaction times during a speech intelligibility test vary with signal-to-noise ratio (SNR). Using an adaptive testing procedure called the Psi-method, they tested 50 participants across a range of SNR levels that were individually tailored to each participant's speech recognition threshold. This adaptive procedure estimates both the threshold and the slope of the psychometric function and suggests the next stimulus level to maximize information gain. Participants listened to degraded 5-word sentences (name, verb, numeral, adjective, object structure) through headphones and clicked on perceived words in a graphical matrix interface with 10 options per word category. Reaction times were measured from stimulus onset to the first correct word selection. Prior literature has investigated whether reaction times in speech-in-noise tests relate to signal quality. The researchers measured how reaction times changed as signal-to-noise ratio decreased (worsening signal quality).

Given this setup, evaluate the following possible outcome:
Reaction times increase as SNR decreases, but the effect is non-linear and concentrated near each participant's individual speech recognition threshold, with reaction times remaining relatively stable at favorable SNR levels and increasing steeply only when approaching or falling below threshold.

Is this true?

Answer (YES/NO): NO